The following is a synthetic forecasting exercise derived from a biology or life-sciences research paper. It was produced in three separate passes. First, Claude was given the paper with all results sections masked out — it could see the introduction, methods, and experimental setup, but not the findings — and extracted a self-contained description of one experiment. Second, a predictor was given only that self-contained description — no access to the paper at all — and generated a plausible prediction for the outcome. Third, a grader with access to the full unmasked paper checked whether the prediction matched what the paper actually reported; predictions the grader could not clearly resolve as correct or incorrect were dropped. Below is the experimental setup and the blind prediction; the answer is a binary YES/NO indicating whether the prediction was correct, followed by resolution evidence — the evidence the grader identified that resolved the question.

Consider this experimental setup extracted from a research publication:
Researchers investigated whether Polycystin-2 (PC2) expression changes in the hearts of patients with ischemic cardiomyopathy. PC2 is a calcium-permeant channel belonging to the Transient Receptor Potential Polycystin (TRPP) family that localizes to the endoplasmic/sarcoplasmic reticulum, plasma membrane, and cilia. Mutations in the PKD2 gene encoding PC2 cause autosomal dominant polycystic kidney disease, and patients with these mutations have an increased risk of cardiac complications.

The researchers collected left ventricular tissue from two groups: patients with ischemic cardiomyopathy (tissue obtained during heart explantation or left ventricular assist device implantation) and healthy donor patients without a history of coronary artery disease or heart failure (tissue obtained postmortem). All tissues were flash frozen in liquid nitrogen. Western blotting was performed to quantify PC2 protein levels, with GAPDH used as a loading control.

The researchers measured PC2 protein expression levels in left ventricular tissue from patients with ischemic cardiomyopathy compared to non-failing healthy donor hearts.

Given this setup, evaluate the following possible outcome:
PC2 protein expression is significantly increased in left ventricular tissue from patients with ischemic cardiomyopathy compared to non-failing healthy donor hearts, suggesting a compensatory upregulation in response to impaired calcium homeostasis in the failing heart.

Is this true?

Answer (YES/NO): YES